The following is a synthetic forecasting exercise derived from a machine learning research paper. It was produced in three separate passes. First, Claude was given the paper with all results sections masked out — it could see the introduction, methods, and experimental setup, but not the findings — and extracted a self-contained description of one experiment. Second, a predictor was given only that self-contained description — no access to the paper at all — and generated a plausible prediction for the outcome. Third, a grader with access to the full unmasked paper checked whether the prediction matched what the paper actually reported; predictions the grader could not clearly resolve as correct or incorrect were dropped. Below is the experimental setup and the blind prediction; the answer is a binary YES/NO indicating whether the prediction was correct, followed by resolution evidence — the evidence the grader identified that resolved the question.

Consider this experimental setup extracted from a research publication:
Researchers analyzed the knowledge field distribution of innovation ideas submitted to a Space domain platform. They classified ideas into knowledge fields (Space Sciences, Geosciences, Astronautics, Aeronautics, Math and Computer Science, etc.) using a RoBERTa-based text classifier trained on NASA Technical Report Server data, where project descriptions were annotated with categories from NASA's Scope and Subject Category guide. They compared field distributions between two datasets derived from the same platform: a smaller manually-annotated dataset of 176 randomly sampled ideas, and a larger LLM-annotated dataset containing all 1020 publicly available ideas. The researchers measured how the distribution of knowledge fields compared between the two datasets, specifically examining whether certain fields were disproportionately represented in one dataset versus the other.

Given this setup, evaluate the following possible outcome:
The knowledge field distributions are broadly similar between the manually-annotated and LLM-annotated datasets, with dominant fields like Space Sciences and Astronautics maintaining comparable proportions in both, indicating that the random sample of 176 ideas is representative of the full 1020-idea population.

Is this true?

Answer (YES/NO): NO